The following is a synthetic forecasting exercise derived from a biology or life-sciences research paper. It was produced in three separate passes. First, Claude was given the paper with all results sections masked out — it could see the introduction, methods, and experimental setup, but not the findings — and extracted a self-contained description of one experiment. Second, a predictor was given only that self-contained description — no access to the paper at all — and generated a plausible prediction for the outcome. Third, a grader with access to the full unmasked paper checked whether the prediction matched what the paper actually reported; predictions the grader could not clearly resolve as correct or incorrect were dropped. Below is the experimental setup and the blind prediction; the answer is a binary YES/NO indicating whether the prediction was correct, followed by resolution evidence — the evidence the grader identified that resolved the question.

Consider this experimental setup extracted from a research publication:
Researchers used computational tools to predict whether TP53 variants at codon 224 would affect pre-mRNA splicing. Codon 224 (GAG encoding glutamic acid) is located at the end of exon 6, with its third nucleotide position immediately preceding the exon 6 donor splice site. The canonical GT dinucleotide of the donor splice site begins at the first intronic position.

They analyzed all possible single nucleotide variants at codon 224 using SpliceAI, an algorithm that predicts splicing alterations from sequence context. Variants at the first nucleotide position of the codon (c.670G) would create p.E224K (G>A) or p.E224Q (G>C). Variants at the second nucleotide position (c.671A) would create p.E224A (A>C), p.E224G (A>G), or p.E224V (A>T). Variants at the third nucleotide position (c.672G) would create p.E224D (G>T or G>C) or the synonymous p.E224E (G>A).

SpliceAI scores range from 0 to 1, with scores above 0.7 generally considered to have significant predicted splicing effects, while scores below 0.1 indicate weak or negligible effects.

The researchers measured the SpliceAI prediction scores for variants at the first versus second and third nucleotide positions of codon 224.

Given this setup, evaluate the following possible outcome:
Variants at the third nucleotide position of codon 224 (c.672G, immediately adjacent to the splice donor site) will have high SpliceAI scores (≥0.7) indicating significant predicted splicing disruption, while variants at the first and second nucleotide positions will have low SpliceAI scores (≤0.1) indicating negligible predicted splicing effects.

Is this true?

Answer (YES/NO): NO